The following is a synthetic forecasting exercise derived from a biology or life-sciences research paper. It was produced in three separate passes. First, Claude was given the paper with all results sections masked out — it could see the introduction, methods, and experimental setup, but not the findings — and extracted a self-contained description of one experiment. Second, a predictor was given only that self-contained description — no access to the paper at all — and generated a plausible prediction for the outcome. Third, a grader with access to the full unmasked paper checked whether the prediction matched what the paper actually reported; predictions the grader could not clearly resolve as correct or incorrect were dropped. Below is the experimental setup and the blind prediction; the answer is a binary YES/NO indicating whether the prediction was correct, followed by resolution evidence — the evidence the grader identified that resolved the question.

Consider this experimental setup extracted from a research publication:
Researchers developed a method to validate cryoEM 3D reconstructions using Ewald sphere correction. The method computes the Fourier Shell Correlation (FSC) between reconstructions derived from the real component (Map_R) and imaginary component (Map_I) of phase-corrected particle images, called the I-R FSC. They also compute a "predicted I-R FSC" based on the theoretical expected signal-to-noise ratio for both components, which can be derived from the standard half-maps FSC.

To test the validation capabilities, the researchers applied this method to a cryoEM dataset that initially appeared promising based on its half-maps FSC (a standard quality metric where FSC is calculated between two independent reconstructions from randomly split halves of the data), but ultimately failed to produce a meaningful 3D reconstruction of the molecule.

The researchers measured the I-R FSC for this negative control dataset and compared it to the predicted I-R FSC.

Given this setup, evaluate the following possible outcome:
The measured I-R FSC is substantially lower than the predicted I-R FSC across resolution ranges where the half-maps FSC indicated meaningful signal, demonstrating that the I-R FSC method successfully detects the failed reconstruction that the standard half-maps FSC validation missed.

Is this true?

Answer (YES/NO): YES